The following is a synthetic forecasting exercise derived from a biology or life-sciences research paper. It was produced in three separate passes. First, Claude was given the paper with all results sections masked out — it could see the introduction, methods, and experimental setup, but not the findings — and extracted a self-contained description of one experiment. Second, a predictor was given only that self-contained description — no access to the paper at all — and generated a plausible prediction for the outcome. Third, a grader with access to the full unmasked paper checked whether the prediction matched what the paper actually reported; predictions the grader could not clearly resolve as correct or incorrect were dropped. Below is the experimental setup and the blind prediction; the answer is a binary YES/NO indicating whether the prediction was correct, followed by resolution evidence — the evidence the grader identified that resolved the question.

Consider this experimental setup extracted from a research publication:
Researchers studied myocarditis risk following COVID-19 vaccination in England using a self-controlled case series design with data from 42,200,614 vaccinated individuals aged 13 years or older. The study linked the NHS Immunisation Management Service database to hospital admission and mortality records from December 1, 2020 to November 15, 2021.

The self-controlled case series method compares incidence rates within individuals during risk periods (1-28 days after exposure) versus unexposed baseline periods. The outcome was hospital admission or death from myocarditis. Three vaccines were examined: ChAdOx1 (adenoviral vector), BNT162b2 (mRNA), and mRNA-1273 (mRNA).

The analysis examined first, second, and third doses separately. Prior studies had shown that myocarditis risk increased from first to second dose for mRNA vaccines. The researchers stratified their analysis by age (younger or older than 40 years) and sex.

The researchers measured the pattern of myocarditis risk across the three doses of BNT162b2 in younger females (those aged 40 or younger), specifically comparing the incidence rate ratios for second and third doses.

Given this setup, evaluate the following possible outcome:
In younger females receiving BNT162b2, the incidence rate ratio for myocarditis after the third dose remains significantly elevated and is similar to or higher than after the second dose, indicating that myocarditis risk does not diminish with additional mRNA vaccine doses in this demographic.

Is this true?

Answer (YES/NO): NO